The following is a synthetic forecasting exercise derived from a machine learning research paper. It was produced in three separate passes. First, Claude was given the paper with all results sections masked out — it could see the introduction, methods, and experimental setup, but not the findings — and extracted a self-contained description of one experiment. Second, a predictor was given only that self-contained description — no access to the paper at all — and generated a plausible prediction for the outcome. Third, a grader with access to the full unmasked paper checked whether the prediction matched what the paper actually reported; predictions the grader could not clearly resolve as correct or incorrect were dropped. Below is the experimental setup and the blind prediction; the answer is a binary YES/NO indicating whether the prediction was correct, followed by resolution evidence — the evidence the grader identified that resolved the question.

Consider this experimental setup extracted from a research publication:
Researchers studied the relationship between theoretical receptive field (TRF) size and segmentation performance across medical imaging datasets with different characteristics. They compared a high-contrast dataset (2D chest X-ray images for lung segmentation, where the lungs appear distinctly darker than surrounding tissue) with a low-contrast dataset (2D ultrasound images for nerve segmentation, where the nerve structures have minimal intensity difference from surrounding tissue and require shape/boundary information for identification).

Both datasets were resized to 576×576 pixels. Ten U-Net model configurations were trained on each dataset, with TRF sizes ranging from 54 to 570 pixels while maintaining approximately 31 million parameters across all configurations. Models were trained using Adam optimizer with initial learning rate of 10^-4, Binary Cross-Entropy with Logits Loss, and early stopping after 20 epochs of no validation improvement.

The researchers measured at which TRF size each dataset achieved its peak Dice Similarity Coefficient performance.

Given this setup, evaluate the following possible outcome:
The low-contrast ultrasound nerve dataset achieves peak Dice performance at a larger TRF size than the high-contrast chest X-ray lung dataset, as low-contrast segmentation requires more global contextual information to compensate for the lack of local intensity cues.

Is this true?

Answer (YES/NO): YES